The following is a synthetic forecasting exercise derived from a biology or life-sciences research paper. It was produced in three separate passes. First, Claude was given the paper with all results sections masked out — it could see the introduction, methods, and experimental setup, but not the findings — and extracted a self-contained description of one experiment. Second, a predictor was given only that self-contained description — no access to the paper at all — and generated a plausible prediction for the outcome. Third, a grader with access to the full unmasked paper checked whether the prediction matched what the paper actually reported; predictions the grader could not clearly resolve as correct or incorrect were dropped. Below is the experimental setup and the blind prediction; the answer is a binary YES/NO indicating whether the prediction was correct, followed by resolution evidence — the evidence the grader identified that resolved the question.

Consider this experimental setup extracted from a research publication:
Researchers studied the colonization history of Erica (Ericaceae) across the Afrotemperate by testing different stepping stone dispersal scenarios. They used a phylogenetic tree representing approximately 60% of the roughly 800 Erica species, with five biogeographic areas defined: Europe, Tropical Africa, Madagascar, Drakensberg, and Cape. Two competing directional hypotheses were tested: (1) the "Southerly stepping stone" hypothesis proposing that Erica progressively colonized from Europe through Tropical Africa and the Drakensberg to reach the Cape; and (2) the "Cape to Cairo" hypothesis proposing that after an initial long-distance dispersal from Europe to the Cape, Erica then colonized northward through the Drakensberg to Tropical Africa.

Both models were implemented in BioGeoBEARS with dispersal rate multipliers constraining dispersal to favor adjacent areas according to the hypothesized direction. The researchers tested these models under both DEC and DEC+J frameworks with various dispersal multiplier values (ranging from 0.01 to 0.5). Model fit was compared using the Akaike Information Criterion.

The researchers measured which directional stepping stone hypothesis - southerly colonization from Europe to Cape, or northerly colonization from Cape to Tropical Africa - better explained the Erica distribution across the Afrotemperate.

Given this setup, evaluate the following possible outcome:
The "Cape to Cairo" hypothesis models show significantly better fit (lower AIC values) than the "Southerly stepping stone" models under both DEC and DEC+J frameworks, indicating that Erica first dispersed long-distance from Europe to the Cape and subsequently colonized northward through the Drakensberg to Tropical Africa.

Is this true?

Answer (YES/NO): NO